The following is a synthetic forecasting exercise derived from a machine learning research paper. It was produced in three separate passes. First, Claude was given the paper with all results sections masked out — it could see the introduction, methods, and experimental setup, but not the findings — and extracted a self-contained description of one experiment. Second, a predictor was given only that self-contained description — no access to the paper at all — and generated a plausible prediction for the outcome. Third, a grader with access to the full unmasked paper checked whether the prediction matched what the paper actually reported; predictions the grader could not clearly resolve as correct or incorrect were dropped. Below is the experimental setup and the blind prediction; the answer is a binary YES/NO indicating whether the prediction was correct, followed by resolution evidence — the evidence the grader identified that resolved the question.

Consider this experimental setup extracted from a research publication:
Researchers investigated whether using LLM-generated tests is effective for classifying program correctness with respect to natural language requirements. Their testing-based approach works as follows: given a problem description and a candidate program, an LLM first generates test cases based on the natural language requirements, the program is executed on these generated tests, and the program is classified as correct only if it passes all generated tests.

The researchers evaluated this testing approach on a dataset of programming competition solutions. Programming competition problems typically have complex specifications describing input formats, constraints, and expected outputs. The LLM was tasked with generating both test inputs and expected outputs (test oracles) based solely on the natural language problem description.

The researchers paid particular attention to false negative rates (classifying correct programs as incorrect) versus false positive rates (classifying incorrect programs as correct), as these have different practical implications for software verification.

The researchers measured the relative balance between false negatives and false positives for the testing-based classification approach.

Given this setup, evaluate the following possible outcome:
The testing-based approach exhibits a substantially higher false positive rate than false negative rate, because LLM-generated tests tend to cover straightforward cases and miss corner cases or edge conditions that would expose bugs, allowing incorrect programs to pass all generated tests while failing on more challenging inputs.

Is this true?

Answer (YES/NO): NO